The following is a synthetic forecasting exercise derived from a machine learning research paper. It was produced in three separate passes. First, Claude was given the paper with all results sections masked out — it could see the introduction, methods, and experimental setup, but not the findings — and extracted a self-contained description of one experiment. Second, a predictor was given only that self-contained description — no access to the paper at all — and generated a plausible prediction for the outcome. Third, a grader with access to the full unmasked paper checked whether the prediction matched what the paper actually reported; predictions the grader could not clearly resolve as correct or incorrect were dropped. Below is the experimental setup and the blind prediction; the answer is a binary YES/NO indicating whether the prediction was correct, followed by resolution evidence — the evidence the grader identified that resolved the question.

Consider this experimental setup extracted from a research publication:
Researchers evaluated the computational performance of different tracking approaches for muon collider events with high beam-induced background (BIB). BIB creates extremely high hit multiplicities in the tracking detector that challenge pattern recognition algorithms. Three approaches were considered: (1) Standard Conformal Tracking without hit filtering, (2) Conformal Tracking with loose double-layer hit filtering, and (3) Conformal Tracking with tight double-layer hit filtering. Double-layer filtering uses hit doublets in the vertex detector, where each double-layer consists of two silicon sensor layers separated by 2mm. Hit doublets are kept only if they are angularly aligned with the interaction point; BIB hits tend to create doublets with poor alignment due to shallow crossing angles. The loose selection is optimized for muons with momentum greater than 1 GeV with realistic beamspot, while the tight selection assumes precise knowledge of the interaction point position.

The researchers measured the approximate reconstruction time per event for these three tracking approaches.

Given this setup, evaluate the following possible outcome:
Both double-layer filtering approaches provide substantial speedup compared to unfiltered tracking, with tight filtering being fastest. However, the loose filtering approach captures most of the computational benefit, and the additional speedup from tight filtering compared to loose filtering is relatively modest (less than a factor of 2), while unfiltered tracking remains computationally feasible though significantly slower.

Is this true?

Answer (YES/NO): NO